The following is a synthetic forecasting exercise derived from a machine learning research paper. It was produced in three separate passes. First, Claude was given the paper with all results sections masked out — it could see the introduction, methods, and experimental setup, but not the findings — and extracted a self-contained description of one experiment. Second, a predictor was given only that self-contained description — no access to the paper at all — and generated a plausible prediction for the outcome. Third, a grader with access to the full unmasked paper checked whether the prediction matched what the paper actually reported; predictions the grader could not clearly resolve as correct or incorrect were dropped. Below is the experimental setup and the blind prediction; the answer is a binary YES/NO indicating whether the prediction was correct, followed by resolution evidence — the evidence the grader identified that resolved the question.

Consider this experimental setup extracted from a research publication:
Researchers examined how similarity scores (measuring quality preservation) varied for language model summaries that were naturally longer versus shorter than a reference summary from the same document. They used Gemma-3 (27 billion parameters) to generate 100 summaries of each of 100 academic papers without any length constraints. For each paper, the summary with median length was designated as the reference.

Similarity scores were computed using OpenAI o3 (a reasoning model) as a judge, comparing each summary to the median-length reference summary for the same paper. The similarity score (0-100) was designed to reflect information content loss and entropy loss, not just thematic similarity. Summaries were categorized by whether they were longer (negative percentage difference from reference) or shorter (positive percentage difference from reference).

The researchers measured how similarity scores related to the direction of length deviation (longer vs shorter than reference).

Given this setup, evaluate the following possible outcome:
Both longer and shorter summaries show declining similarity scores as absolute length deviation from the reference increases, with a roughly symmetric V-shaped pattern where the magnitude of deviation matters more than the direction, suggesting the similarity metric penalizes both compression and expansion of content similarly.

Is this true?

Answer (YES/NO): NO